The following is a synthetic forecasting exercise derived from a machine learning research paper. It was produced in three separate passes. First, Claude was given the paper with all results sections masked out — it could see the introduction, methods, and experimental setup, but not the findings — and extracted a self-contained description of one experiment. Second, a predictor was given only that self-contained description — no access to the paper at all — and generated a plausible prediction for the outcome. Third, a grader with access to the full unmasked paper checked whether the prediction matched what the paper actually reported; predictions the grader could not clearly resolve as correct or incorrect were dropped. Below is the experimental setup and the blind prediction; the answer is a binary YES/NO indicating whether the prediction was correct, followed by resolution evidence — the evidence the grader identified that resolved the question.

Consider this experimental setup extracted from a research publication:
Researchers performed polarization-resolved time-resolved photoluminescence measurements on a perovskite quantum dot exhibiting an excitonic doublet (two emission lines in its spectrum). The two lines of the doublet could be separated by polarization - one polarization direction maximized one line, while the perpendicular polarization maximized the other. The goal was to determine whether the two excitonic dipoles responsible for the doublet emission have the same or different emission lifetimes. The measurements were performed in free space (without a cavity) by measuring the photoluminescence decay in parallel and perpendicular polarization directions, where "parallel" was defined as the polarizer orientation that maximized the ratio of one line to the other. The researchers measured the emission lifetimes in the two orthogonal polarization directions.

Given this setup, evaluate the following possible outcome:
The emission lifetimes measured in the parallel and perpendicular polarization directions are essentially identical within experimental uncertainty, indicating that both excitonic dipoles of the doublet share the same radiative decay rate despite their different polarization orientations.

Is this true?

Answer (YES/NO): YES